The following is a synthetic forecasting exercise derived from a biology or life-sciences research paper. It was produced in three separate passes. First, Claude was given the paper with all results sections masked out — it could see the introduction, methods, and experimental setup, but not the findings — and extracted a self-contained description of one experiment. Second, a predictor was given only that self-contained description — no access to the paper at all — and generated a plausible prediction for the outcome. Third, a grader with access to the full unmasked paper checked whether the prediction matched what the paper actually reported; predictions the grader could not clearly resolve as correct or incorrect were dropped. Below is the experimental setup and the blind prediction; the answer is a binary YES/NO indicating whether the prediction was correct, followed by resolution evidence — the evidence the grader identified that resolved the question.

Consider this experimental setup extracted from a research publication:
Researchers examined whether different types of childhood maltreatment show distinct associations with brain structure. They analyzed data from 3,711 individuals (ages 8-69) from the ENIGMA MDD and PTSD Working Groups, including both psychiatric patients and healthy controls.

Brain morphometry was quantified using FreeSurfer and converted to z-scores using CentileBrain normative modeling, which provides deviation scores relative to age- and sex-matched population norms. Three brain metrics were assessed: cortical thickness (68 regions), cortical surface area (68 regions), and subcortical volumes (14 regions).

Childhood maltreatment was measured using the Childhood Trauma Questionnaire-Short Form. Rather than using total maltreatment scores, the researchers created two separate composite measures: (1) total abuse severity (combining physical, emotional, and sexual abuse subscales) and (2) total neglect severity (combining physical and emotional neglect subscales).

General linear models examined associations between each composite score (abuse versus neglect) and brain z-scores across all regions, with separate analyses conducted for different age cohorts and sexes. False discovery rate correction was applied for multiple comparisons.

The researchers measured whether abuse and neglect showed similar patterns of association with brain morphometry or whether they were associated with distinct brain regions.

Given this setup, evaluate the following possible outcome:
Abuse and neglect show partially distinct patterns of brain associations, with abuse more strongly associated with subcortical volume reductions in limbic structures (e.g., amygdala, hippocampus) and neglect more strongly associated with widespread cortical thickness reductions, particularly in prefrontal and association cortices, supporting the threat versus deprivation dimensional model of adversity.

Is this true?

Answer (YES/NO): NO